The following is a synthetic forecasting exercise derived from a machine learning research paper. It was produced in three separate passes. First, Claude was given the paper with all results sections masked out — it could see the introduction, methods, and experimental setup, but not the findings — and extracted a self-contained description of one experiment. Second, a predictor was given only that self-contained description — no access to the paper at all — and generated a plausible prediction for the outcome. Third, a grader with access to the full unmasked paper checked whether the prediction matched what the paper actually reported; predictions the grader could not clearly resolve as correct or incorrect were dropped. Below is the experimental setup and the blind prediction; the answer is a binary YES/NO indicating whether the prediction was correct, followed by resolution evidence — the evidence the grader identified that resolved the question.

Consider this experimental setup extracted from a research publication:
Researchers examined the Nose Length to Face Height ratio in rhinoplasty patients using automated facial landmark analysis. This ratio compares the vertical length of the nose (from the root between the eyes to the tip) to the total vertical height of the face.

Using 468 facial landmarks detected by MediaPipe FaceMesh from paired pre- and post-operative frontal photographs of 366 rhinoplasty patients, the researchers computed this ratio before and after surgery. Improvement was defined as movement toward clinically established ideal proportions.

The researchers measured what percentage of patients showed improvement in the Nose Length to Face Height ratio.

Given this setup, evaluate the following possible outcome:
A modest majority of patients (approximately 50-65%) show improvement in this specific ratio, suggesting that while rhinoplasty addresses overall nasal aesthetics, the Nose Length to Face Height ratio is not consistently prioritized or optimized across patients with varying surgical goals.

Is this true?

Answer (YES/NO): NO